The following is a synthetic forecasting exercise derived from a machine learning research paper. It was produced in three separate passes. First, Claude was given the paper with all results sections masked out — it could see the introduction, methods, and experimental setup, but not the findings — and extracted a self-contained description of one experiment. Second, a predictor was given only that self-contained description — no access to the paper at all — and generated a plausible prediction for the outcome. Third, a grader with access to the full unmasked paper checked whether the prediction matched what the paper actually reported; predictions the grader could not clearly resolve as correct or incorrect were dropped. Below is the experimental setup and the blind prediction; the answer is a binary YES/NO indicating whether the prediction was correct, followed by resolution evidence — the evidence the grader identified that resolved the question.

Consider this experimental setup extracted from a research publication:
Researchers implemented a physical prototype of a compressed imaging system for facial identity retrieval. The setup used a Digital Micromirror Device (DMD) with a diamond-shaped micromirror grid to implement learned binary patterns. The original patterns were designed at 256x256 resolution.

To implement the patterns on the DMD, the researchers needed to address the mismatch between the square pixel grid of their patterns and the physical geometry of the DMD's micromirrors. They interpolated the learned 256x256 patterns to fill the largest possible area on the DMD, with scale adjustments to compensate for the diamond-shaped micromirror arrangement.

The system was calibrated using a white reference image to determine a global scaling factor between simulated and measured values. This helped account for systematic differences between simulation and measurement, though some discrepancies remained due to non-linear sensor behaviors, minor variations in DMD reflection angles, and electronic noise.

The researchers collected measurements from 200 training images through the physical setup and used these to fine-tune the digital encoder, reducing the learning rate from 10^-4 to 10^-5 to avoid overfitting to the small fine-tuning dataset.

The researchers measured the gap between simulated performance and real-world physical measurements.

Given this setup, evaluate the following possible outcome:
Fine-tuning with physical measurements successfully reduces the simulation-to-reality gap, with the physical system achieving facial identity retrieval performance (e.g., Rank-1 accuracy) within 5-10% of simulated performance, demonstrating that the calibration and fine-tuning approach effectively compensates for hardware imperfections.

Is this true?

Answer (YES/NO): YES